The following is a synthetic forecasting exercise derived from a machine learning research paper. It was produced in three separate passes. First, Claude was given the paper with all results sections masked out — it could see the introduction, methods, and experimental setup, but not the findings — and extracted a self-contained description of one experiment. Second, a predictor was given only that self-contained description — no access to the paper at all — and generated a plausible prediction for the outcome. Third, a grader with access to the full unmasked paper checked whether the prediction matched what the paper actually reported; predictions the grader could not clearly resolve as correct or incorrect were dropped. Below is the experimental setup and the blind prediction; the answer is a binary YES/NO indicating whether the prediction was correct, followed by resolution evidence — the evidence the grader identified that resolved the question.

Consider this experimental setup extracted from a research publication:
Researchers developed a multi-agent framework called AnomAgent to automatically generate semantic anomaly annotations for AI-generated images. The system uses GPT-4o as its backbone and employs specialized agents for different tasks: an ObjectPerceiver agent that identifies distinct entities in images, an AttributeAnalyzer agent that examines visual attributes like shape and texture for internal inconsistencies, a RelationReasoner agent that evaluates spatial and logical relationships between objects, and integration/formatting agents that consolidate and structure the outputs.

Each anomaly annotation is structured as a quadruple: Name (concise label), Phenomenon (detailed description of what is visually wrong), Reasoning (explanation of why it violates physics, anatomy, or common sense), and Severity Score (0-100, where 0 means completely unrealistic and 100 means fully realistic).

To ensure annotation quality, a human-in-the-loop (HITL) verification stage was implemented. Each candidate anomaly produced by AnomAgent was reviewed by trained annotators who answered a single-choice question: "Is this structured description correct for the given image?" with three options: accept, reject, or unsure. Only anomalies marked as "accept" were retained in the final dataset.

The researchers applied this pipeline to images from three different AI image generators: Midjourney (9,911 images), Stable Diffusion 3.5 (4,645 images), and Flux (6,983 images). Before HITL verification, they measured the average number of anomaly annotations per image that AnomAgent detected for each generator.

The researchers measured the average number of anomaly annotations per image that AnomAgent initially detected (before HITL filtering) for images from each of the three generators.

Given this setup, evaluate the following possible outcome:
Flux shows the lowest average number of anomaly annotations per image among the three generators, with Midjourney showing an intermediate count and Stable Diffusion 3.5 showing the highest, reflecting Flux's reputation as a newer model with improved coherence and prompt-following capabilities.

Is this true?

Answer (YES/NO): NO